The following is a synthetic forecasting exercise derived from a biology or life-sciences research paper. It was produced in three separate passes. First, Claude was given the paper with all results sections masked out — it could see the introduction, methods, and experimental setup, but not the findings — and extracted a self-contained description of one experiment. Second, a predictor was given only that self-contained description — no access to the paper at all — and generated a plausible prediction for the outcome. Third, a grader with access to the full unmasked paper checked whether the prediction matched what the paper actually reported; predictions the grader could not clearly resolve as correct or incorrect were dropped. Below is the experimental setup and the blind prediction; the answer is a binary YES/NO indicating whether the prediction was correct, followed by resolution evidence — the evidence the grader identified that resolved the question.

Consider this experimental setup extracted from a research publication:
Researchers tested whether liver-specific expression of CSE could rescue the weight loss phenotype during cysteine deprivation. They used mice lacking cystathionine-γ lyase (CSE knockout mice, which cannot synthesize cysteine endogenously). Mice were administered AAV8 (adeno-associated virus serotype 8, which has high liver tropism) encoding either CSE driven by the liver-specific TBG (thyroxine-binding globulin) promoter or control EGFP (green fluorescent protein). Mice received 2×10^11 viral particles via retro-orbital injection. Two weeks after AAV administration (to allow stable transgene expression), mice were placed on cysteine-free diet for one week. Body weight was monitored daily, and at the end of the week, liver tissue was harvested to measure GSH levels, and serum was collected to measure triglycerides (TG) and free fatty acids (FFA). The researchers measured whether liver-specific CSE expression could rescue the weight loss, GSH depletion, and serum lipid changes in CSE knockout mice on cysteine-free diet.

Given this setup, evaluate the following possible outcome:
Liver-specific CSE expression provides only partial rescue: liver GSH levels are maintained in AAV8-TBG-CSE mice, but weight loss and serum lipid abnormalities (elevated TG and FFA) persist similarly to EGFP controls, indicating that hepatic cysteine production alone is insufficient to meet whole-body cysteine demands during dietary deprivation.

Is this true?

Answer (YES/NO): NO